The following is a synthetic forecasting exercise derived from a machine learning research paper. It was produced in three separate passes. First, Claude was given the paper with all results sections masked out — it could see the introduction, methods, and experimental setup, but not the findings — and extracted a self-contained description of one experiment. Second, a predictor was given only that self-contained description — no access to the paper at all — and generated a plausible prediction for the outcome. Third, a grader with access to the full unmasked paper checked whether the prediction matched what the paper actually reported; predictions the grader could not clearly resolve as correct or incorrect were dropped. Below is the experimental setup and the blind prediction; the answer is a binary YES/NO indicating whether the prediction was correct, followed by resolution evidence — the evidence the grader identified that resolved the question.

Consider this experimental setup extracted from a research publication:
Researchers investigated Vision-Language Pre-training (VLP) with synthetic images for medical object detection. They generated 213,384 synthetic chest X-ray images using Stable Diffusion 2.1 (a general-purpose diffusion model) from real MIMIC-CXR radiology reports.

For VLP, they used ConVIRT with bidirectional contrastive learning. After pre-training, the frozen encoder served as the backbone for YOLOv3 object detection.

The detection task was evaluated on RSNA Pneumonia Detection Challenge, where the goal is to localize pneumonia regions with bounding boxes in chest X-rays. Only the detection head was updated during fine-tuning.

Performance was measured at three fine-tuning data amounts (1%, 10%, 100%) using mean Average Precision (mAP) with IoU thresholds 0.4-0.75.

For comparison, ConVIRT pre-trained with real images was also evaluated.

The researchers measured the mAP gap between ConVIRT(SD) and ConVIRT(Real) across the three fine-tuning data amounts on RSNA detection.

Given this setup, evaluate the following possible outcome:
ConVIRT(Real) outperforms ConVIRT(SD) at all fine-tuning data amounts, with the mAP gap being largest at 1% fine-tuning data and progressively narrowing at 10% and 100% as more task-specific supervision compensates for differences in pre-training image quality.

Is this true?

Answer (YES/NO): NO